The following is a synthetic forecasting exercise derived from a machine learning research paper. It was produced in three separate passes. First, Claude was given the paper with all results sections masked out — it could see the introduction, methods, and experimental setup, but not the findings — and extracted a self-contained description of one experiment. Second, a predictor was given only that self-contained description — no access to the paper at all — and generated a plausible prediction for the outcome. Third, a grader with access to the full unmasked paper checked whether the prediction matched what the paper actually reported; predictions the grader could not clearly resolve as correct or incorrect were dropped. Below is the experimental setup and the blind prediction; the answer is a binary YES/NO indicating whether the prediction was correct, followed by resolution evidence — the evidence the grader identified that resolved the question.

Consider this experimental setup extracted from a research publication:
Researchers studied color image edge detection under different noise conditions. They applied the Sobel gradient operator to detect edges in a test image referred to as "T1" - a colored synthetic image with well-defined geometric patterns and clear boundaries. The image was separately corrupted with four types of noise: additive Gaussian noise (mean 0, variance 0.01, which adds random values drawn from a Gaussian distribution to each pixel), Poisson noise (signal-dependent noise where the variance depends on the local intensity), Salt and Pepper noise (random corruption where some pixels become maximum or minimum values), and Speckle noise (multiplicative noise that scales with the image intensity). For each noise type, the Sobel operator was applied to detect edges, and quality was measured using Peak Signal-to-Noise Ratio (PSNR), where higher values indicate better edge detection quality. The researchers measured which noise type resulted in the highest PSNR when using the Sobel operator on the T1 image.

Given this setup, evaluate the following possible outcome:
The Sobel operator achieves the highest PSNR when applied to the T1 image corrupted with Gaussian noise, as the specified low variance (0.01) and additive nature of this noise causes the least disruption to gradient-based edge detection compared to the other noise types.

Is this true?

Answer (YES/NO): NO